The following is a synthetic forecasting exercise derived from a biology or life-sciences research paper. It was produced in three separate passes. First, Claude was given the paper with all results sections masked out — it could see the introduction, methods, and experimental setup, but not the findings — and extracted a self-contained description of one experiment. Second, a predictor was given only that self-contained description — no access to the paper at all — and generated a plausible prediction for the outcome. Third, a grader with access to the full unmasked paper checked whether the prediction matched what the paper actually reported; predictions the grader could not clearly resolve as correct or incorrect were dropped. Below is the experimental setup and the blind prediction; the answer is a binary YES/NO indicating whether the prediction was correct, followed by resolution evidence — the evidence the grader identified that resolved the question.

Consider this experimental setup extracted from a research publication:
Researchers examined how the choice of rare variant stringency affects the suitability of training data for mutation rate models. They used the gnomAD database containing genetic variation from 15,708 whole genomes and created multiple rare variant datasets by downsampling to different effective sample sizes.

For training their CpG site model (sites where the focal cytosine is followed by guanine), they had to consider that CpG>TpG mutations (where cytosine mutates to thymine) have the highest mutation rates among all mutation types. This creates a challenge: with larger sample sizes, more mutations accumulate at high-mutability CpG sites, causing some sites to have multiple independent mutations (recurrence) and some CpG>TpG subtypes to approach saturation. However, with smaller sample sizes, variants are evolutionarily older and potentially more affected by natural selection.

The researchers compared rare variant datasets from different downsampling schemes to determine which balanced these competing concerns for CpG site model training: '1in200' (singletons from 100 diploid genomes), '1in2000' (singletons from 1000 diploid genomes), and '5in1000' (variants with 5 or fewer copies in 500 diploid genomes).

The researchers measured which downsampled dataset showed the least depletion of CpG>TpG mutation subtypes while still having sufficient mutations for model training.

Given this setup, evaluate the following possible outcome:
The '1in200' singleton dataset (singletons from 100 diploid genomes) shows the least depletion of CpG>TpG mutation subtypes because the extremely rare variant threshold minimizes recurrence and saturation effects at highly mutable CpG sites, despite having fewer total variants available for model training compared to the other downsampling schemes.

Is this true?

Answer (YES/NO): NO